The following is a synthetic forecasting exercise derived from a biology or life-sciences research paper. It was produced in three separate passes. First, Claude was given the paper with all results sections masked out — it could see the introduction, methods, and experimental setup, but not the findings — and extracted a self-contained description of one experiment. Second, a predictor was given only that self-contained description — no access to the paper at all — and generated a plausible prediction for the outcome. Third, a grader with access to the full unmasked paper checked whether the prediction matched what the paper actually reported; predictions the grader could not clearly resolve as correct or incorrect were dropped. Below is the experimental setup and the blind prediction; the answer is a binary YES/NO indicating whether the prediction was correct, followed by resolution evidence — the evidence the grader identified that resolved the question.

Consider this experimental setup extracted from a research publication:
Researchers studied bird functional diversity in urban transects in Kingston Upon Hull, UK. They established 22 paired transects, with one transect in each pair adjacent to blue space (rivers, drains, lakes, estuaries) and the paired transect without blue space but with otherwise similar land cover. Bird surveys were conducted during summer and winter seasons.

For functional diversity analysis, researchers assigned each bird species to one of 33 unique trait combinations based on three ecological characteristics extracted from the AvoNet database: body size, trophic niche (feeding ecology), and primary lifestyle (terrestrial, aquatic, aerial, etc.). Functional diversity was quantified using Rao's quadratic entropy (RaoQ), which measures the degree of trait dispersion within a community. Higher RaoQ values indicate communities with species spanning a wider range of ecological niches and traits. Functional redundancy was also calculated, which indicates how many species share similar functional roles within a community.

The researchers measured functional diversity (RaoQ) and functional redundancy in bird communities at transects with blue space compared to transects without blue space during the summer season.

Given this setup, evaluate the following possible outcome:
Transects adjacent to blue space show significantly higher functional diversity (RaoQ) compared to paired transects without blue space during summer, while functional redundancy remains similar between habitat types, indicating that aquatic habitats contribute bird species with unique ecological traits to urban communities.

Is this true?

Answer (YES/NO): NO